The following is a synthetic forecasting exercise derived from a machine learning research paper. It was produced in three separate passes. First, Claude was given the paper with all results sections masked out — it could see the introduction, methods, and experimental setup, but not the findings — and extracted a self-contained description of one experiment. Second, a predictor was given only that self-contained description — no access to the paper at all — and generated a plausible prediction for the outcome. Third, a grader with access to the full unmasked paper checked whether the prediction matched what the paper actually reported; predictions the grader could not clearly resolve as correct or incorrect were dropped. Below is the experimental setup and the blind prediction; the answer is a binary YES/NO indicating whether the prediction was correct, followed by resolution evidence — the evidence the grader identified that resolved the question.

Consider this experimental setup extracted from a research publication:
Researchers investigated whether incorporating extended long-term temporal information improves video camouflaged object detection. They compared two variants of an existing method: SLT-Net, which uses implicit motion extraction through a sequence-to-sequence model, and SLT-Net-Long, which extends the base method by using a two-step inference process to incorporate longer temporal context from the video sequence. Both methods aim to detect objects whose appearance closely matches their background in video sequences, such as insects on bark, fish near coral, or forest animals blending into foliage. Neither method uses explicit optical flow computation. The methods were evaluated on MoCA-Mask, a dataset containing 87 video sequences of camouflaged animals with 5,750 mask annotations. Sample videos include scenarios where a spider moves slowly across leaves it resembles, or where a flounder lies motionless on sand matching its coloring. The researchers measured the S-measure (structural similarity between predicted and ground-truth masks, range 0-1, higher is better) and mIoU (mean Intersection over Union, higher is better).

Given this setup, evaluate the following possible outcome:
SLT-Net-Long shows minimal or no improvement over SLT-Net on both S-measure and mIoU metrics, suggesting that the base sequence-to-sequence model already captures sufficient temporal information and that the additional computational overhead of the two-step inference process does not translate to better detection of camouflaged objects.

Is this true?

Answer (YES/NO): YES